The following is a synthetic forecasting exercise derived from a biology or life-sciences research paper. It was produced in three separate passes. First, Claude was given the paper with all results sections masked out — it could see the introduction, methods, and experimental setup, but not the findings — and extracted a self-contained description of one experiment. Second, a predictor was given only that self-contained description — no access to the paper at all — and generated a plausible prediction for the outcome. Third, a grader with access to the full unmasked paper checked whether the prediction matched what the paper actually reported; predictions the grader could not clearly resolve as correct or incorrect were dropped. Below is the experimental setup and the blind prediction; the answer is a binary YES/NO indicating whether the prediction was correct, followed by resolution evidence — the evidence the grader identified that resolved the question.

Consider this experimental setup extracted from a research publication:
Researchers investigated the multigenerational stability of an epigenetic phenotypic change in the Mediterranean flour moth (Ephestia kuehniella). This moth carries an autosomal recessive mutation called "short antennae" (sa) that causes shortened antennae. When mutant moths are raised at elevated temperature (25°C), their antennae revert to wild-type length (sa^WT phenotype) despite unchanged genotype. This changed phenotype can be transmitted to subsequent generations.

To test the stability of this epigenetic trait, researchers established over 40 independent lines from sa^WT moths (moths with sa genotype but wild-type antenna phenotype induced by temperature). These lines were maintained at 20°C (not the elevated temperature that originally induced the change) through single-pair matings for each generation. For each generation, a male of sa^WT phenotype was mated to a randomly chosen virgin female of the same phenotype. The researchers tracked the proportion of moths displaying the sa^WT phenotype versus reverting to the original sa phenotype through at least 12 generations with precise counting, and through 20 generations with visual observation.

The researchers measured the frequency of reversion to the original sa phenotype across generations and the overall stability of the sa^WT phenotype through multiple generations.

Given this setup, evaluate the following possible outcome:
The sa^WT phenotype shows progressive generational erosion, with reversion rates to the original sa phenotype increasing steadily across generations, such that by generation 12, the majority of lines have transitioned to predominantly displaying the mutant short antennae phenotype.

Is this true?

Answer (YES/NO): NO